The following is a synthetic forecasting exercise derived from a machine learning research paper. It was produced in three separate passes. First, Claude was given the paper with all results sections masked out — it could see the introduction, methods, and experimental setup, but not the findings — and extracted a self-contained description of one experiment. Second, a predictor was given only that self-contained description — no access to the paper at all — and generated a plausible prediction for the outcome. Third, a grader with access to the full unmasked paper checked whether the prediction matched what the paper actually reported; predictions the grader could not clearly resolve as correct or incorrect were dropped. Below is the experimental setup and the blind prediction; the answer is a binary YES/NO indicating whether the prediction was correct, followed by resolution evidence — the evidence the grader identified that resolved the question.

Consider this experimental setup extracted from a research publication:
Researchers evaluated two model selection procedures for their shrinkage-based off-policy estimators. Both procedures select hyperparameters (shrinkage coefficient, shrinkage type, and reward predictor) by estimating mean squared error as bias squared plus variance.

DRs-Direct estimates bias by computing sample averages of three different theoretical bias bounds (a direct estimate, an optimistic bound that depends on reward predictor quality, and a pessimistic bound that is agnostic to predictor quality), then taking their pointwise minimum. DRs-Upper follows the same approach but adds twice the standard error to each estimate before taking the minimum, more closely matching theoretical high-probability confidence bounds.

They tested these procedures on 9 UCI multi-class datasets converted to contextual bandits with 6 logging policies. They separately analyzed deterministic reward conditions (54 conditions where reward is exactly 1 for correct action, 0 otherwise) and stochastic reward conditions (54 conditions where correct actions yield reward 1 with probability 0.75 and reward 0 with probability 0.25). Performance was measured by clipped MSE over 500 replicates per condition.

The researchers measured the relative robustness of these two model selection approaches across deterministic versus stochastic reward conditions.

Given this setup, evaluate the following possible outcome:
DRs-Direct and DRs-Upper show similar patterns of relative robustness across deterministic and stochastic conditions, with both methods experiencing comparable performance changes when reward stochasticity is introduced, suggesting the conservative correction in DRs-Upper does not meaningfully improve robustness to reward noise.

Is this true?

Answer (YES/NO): NO